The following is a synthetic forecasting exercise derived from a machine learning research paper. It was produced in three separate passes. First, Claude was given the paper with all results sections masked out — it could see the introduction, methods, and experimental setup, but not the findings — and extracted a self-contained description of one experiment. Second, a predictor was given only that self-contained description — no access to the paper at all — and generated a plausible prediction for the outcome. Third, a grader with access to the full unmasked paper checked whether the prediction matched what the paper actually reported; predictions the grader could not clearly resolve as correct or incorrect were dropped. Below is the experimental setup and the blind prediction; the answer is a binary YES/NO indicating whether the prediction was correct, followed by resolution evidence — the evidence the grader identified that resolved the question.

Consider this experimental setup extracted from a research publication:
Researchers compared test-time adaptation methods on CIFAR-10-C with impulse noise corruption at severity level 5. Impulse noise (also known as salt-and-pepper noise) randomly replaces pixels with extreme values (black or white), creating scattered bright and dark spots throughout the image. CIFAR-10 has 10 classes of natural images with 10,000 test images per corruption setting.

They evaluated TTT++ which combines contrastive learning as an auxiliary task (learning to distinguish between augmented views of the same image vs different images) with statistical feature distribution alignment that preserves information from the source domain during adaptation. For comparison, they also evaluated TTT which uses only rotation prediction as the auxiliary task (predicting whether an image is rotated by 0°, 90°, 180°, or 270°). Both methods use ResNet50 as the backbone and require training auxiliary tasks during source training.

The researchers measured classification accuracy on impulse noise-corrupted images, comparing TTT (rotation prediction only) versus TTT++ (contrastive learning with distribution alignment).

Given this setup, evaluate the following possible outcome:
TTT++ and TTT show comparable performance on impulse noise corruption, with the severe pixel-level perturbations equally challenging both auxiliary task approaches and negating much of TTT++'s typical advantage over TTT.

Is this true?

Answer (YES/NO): NO